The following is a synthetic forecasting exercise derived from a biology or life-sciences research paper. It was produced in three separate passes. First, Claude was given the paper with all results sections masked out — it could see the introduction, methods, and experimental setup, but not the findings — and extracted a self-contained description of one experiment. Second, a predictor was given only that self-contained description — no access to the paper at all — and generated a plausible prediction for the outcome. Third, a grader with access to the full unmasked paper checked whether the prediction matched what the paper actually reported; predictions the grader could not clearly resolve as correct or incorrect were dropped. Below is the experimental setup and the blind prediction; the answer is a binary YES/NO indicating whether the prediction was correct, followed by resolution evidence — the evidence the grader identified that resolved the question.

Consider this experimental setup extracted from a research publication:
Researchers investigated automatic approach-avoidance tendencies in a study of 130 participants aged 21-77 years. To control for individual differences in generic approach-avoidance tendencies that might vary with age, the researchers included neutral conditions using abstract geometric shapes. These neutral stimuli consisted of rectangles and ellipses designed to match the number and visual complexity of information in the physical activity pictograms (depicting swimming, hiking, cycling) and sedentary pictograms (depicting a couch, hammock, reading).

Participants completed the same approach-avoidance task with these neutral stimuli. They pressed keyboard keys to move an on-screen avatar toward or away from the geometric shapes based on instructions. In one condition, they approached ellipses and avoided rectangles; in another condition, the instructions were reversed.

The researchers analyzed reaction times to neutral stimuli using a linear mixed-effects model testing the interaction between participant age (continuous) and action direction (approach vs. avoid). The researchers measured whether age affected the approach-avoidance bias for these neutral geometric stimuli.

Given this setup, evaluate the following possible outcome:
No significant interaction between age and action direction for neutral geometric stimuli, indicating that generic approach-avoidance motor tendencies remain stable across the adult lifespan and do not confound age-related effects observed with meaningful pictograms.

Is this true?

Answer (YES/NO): NO